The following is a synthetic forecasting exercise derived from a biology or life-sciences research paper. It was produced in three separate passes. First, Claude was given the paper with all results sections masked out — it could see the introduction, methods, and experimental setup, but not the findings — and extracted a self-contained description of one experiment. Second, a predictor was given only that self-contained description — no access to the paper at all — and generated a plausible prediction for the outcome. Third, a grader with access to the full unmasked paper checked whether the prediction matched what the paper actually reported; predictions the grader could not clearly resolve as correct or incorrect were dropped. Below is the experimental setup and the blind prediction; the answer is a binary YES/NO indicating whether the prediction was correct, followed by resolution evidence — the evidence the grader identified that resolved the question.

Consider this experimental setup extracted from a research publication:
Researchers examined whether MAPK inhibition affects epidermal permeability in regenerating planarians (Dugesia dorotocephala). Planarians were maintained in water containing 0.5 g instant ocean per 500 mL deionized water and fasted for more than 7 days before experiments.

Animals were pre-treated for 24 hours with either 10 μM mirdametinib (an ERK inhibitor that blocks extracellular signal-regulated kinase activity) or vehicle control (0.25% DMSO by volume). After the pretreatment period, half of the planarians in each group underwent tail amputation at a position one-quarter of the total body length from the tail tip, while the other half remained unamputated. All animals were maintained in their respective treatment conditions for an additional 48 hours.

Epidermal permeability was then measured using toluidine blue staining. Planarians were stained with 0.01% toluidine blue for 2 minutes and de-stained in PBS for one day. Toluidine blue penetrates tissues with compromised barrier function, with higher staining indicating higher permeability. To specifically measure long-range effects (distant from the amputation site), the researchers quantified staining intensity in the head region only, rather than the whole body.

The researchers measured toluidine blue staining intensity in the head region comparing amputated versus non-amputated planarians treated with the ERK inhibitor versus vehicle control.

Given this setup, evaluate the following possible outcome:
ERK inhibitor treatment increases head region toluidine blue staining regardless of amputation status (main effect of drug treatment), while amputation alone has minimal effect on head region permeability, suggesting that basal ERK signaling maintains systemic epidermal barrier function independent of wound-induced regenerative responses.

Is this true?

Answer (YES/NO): NO